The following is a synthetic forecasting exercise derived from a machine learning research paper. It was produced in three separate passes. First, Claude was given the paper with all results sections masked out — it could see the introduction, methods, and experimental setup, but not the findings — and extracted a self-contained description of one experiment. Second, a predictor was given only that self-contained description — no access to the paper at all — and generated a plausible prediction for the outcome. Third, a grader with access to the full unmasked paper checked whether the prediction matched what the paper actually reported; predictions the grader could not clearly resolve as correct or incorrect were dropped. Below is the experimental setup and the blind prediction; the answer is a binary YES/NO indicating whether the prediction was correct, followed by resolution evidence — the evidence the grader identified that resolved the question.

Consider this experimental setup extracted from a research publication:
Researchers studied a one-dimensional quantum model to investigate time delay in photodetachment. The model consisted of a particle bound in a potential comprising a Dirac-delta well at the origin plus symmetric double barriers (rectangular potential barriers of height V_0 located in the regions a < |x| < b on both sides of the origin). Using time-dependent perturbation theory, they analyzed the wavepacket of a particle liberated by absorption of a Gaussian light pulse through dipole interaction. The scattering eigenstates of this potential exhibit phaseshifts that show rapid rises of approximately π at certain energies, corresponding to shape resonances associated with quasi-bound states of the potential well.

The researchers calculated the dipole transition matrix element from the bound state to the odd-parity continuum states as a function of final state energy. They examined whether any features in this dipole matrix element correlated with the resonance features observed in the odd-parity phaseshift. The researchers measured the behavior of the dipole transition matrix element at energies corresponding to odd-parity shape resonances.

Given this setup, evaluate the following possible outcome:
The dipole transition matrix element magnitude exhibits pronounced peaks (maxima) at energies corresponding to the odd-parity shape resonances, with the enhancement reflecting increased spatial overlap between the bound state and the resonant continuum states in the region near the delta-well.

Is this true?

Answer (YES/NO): YES